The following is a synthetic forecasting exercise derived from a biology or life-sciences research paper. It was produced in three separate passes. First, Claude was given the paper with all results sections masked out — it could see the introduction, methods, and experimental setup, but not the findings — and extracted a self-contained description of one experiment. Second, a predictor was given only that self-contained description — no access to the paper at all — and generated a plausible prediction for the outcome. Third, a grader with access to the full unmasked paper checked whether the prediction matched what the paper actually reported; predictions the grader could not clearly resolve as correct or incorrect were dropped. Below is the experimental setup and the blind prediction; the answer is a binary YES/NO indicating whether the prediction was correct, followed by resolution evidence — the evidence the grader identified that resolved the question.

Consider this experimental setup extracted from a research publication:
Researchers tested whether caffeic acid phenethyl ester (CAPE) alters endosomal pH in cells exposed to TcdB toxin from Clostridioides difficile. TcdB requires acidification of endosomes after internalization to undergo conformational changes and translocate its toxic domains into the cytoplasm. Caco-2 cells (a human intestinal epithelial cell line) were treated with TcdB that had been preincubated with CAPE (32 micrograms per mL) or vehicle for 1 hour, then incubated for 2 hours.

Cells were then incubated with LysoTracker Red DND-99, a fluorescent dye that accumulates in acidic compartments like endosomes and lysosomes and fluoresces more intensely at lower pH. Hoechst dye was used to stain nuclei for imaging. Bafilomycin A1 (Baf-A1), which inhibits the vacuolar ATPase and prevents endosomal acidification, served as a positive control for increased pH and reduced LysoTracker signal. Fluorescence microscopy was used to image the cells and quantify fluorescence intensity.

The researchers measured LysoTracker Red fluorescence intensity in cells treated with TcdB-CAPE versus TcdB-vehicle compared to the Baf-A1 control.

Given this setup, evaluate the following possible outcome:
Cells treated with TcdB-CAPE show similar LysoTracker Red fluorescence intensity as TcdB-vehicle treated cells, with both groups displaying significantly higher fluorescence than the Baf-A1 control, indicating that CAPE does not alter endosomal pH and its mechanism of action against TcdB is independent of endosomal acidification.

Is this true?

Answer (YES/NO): YES